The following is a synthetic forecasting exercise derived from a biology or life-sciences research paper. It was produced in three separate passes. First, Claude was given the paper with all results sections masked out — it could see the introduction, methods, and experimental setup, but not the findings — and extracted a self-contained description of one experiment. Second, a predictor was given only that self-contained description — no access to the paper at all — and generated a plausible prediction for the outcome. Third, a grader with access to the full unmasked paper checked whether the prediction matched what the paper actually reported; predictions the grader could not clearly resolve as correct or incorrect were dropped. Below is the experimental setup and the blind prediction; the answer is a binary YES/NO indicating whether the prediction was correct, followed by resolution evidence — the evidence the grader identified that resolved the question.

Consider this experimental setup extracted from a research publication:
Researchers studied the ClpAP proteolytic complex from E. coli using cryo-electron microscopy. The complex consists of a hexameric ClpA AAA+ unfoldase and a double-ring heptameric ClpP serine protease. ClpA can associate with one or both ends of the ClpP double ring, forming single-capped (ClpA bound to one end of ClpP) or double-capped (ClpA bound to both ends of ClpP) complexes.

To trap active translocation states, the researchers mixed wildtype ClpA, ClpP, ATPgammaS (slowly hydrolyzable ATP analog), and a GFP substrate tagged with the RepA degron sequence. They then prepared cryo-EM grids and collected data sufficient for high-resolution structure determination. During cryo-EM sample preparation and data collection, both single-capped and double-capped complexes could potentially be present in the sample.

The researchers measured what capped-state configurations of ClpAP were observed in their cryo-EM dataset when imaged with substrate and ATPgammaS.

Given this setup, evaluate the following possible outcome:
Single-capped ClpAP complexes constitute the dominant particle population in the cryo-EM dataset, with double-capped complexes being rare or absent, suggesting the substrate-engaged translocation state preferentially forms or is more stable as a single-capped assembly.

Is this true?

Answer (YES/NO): NO